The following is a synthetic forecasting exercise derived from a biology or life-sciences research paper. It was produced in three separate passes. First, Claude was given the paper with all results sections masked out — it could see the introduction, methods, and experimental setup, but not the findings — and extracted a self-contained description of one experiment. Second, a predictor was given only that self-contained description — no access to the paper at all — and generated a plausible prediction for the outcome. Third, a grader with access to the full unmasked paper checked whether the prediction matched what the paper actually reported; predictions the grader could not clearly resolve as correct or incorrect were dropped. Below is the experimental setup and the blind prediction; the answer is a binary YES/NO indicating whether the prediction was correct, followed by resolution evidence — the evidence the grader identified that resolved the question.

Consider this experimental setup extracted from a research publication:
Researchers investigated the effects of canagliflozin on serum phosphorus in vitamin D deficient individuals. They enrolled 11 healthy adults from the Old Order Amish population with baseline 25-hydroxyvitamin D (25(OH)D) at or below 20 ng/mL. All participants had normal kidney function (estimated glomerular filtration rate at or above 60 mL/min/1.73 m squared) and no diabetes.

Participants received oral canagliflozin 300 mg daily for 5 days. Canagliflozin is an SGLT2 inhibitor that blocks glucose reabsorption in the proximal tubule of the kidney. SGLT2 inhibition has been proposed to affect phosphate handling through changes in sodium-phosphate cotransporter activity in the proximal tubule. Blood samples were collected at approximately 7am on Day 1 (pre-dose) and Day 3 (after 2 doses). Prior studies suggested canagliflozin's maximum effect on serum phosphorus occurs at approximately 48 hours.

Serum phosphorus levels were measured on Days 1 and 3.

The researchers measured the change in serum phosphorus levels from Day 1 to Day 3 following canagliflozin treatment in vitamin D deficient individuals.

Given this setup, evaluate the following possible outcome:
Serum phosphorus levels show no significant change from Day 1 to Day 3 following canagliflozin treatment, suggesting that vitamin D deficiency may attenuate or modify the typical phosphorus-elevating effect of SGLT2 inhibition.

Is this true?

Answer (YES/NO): NO